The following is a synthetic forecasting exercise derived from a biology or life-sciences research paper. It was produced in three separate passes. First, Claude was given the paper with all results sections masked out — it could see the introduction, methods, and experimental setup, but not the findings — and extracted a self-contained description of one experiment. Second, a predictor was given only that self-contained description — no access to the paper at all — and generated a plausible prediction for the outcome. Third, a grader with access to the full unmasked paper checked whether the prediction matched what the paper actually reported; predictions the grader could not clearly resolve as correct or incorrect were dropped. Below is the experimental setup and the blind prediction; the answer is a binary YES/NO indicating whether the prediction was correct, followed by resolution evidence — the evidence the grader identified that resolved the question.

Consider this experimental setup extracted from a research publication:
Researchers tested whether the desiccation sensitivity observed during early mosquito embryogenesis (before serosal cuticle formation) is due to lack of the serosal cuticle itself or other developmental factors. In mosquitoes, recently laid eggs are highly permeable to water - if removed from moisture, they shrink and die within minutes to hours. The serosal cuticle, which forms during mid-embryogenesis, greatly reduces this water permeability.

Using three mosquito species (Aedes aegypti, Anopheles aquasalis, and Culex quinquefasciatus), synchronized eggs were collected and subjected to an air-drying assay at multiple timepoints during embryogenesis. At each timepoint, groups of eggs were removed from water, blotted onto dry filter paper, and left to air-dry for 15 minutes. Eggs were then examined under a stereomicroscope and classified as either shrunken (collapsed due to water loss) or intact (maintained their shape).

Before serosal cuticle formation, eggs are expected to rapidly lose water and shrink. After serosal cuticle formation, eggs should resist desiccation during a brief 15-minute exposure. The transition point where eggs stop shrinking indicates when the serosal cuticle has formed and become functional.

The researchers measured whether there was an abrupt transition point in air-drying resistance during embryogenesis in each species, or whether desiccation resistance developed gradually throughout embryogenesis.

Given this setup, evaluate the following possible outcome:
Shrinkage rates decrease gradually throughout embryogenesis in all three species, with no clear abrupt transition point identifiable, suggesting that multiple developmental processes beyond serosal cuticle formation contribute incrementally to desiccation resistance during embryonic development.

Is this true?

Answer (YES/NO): NO